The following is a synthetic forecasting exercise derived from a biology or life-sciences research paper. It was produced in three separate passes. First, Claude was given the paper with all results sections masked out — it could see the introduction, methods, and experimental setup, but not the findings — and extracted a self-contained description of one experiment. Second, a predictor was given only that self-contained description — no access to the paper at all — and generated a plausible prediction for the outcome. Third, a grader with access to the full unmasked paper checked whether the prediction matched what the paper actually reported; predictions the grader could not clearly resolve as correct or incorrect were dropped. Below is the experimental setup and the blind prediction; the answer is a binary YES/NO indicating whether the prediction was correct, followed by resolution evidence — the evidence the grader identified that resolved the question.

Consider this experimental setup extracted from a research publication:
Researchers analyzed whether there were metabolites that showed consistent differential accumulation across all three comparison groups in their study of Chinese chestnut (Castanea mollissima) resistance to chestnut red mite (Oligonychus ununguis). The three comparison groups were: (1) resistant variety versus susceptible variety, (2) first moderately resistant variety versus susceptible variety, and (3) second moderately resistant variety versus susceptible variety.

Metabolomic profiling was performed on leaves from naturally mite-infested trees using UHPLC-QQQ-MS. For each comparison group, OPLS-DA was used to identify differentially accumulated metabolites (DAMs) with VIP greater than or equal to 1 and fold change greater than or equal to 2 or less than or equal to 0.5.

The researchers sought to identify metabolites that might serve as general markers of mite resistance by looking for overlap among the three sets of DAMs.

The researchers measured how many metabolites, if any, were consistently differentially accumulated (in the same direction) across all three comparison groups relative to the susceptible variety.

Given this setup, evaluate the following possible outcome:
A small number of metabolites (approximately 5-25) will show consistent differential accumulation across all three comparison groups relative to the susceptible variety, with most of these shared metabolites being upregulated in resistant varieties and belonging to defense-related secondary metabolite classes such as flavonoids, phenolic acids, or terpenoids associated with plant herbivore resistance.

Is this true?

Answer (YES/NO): NO